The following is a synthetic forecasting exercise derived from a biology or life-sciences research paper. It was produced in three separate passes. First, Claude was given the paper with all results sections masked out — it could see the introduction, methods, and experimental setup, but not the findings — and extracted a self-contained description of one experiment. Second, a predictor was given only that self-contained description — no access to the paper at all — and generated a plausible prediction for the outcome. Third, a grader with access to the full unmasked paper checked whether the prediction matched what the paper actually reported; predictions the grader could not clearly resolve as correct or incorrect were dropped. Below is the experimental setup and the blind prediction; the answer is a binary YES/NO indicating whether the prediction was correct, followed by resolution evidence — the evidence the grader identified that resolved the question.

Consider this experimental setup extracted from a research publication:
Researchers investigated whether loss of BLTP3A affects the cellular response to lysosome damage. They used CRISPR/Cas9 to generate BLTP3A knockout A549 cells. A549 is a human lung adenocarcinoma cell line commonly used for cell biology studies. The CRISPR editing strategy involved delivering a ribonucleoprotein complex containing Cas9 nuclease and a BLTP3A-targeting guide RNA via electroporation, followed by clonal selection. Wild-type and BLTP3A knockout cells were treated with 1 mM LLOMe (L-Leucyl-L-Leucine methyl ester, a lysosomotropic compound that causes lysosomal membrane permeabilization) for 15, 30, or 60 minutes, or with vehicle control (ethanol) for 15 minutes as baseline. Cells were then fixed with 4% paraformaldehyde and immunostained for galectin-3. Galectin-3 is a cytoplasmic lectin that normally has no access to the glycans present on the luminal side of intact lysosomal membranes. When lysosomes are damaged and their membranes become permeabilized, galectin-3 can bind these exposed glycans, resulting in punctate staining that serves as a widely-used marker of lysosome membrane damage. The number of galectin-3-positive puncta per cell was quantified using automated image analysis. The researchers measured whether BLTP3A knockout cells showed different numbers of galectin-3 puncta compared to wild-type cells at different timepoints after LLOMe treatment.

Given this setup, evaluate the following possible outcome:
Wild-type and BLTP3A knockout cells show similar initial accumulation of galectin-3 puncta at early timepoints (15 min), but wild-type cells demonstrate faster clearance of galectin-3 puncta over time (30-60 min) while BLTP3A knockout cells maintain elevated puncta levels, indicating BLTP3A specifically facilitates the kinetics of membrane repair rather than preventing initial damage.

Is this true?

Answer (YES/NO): NO